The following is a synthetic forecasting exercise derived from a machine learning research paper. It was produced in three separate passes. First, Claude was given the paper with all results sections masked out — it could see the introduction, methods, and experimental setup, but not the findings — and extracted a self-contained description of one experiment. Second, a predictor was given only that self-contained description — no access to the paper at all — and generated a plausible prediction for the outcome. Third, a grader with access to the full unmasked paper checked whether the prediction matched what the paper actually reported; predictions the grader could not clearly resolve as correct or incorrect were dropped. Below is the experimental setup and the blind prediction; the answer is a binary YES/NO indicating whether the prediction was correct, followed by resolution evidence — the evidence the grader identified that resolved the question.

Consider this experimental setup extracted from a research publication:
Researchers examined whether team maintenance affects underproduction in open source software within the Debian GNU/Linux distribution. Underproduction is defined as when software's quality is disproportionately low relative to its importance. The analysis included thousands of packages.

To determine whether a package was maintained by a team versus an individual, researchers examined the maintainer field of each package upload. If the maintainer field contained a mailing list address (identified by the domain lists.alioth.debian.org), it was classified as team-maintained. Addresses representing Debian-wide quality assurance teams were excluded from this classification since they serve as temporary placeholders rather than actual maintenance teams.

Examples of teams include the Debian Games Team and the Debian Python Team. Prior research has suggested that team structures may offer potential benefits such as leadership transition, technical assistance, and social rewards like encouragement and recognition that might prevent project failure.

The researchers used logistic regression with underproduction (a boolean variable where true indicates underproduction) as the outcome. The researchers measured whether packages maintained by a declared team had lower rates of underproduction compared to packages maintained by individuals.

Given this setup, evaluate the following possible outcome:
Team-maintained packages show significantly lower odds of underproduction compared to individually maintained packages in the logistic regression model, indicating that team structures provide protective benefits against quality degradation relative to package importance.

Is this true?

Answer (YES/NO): NO